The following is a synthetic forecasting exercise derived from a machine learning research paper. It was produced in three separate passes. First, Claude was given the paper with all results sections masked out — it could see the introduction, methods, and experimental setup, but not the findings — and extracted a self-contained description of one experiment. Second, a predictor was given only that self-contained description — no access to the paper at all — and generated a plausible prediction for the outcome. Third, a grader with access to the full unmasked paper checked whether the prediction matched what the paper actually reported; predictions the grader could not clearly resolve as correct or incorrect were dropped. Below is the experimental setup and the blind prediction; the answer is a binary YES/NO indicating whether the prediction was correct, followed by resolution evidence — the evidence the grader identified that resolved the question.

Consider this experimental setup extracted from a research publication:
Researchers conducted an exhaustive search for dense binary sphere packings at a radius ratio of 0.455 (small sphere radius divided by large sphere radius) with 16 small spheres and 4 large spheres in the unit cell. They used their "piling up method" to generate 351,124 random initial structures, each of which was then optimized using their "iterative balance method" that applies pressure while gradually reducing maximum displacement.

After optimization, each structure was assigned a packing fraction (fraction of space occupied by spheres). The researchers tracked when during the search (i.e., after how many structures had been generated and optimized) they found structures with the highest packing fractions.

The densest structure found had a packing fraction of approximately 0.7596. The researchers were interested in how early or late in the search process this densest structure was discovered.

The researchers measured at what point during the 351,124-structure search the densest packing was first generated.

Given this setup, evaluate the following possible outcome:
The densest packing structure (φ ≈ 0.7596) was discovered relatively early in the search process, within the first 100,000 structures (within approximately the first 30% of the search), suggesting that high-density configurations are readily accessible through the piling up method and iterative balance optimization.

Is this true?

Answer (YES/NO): YES